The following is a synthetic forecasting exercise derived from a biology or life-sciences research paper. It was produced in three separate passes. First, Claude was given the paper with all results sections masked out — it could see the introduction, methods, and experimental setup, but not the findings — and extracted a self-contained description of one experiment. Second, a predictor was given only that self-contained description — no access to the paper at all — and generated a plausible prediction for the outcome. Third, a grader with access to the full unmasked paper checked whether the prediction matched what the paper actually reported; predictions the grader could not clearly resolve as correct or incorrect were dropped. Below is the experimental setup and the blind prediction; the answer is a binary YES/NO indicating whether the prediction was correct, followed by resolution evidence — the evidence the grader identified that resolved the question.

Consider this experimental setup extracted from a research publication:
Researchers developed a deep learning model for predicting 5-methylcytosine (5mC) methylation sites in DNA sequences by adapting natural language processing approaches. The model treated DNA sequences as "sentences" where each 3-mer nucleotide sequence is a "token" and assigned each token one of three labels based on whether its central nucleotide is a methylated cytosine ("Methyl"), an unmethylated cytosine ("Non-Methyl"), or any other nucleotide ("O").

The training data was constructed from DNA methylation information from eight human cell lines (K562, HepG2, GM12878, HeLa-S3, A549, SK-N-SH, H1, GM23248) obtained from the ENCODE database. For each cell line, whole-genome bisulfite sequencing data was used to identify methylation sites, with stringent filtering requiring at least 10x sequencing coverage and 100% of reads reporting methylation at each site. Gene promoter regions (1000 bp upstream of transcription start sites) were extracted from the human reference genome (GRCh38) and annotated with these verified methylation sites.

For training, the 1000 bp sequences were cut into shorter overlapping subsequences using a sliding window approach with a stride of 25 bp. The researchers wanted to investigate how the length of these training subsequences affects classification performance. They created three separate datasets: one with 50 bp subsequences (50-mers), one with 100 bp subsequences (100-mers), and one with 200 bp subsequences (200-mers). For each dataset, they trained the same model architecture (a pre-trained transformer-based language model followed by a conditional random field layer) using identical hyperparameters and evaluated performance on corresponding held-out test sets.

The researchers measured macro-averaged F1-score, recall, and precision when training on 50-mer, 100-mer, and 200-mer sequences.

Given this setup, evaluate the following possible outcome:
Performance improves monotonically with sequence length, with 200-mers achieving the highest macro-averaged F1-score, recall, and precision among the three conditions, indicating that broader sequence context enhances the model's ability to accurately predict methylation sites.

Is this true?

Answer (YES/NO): NO